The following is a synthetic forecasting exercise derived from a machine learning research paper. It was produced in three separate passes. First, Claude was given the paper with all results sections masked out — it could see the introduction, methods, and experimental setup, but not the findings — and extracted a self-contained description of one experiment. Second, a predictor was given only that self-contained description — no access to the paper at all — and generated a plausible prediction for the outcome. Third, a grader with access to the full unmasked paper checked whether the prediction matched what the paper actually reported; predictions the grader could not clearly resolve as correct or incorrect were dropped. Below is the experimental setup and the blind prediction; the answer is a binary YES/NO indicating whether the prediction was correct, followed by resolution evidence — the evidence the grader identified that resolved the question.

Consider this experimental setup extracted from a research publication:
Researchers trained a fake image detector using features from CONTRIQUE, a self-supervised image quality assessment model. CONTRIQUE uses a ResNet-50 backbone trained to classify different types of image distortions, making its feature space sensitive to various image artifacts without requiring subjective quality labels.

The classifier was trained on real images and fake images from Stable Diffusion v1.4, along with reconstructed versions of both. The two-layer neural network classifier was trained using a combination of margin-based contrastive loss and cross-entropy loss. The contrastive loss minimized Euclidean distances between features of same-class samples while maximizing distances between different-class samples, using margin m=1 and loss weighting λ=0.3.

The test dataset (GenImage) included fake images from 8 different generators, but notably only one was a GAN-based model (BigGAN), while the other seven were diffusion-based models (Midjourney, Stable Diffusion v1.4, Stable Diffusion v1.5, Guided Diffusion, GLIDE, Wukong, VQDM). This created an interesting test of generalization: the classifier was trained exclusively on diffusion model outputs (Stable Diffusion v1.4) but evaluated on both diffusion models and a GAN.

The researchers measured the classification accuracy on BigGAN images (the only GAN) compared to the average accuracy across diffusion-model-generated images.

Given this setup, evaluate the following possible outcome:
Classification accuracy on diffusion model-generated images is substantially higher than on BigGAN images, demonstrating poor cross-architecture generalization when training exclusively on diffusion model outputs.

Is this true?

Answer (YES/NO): YES